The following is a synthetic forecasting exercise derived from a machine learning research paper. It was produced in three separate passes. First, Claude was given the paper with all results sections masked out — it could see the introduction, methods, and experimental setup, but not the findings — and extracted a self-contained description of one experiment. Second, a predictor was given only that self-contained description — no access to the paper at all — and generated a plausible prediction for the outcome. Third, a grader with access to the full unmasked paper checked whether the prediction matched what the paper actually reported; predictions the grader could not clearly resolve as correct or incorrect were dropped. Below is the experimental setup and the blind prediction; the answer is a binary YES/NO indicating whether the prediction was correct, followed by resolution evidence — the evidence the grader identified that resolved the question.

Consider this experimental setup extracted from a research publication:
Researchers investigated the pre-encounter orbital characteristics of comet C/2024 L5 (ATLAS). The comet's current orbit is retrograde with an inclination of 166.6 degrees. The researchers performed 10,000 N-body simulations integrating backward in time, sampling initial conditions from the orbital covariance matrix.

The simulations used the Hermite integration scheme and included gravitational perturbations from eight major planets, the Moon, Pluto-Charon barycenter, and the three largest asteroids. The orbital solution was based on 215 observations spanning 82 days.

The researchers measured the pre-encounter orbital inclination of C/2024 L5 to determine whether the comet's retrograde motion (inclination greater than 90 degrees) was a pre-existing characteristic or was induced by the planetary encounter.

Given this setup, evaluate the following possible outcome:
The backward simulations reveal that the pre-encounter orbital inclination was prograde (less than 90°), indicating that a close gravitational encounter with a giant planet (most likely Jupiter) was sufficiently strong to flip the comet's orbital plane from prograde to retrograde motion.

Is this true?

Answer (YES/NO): NO